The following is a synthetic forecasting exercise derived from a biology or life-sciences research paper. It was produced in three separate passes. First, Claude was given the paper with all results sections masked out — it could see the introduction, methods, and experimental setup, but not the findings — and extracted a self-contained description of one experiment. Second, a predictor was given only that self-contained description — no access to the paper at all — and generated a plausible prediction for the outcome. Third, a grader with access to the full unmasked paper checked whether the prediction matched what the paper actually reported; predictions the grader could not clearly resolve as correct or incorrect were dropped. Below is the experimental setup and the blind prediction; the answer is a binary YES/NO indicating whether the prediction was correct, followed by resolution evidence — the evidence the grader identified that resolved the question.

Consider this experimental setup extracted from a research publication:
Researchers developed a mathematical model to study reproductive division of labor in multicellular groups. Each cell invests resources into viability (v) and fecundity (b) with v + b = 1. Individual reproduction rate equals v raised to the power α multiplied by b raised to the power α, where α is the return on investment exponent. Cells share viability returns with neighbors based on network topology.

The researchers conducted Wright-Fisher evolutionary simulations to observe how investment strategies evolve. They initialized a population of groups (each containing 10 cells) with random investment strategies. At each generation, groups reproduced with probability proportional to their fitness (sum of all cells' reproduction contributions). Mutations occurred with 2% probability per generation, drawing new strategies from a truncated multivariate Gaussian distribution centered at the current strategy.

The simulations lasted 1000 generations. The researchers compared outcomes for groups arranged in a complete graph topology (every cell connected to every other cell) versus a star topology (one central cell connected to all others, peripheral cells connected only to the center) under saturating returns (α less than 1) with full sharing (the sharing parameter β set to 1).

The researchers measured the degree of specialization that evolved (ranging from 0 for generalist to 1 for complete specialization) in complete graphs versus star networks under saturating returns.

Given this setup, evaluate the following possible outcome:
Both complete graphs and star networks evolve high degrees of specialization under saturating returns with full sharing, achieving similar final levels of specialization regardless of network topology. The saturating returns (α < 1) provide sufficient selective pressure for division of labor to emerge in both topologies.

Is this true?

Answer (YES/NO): NO